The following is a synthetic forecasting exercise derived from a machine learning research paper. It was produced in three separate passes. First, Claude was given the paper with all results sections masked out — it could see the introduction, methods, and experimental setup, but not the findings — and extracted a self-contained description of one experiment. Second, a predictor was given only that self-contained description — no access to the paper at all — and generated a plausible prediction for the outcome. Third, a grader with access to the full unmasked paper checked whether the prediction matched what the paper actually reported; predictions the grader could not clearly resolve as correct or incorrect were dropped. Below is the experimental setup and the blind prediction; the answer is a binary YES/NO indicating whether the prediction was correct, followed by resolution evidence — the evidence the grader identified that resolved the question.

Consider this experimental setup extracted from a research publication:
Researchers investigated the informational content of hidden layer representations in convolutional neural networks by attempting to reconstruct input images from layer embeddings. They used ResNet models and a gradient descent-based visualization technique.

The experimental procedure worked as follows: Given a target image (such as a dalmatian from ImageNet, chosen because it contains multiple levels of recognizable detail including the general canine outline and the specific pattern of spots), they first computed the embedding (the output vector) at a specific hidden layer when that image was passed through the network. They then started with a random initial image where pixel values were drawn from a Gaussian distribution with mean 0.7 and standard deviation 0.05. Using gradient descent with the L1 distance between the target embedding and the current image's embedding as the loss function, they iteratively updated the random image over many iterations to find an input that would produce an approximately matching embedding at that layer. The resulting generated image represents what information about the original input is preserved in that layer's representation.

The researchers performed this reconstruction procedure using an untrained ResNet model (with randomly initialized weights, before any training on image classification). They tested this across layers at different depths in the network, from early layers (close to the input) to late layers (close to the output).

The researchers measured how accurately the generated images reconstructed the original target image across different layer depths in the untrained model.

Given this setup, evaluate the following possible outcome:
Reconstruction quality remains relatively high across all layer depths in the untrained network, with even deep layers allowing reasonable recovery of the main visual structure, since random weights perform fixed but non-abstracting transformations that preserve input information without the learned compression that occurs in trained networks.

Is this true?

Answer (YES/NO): NO